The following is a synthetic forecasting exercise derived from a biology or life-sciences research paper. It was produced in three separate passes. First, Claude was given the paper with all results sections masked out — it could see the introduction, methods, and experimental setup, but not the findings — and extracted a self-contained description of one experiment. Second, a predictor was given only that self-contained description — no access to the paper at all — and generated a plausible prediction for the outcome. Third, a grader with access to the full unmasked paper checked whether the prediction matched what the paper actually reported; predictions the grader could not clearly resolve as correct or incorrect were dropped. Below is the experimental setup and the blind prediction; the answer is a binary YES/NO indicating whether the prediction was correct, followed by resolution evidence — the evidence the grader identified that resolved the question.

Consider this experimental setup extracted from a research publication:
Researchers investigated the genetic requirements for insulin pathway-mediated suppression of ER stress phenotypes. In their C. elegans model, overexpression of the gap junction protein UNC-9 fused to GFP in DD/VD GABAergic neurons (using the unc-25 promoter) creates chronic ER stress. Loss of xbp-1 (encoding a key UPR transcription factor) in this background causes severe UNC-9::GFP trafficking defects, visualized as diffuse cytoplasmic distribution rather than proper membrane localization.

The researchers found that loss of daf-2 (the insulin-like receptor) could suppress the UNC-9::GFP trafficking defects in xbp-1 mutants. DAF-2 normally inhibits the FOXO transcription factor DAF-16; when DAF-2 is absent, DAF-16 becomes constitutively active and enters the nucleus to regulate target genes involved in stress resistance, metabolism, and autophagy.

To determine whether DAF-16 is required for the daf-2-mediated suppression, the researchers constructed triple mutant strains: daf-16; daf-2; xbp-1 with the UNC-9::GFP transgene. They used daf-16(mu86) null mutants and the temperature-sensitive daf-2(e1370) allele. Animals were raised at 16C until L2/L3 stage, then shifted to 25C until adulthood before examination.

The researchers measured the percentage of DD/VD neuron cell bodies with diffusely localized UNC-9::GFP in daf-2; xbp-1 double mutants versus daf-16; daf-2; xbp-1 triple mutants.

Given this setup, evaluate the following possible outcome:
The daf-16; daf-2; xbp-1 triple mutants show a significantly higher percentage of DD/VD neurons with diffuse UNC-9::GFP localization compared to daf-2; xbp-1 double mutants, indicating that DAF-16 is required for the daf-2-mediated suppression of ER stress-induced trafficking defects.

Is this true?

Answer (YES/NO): YES